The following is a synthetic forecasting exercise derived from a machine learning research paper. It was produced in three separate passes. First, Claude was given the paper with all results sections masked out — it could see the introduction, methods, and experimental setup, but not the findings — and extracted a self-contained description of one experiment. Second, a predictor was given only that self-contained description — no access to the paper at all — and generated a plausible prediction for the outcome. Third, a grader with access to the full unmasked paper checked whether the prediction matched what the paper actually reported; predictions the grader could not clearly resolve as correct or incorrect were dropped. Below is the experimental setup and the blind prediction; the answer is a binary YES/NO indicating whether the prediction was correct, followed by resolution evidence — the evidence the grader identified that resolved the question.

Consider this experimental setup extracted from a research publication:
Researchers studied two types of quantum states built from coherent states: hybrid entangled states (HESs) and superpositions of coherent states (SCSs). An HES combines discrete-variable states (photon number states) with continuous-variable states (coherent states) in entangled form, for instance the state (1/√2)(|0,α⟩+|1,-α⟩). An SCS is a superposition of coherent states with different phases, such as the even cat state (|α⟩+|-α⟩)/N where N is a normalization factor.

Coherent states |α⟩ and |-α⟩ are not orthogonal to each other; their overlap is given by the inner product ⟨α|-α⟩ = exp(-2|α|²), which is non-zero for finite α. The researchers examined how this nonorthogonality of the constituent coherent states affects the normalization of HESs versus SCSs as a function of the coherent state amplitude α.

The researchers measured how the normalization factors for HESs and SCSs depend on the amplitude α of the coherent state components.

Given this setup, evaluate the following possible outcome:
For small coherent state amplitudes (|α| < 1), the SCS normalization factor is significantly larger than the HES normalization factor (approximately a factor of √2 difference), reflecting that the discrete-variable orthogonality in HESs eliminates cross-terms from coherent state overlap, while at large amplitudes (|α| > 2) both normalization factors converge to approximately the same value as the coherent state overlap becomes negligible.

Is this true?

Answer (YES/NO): YES